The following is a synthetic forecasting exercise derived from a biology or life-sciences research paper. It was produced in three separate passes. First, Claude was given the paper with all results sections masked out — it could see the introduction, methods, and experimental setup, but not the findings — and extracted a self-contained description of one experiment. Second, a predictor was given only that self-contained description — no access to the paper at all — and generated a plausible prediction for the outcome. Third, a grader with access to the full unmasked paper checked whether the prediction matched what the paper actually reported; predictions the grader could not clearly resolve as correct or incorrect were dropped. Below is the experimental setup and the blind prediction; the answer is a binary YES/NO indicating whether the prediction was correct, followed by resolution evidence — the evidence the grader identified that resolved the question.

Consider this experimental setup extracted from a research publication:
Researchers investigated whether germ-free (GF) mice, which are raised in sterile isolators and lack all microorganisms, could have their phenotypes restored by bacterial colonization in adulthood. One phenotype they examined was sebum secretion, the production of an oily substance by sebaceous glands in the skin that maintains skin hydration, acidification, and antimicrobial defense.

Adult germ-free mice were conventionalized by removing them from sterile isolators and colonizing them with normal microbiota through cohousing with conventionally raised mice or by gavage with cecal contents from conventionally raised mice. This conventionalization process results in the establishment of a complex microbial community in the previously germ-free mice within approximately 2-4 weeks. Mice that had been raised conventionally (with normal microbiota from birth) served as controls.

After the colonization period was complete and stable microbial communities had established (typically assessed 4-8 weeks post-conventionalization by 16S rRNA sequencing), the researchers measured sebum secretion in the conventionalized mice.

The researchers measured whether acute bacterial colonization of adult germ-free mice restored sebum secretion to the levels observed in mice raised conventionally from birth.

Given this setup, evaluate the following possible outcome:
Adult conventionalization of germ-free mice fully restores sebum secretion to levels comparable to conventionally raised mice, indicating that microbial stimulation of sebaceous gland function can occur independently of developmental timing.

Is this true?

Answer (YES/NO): NO